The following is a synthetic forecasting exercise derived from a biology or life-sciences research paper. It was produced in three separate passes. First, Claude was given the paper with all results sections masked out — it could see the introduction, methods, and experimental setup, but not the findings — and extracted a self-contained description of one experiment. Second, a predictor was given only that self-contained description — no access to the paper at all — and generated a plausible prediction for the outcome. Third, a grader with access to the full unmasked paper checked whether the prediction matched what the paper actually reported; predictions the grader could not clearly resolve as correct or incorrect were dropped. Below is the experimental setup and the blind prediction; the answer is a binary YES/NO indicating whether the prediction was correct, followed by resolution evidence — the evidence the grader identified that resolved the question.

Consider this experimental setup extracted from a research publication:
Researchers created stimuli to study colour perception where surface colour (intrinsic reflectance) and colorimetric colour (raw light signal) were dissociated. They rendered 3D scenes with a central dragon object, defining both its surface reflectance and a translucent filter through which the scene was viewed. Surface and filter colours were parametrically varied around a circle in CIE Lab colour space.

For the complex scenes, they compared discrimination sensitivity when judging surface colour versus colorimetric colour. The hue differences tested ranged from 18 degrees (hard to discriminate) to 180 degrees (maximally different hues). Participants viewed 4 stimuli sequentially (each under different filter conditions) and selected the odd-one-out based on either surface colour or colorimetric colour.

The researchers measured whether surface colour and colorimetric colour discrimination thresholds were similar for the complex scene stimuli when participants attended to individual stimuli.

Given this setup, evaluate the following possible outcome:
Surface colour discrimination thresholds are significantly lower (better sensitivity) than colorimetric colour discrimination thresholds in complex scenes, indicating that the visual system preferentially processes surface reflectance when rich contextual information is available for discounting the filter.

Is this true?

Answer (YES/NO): NO